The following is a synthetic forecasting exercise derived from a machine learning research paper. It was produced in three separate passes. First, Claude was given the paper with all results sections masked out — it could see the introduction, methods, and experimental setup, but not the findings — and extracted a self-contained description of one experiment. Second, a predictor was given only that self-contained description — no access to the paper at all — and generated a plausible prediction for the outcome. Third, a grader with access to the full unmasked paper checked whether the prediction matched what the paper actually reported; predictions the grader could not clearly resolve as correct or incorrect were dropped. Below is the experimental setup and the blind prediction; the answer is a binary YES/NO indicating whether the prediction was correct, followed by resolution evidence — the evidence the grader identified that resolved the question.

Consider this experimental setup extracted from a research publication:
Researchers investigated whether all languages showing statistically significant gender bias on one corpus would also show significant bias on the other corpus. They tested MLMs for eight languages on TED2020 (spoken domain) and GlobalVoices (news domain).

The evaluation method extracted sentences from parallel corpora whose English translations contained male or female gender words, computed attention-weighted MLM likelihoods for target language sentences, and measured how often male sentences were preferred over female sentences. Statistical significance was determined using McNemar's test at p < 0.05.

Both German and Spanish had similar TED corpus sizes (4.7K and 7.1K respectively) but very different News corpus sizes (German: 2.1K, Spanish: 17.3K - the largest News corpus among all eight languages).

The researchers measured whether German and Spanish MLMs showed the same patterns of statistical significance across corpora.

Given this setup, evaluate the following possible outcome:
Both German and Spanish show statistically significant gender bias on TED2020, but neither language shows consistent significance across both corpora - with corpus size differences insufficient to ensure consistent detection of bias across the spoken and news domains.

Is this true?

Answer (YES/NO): NO